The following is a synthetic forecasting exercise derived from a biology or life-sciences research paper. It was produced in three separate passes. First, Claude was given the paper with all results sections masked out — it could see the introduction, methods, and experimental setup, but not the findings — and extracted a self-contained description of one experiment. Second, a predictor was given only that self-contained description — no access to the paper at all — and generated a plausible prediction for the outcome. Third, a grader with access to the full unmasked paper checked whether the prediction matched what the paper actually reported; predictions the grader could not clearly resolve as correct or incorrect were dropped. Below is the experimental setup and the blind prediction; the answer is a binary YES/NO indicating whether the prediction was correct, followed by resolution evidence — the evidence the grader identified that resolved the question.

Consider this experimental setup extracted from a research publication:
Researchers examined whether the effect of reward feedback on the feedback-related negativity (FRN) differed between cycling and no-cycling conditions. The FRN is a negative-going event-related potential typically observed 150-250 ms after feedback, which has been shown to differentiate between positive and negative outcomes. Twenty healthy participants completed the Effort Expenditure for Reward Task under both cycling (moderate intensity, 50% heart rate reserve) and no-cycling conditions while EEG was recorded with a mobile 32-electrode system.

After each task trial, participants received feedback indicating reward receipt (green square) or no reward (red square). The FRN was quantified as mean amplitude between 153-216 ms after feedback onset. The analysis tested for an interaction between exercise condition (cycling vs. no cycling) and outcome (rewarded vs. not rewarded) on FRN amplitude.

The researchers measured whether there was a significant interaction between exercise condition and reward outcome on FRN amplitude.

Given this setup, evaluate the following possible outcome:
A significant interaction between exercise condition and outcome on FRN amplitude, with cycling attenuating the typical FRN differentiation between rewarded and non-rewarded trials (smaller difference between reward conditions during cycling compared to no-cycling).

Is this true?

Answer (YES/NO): NO